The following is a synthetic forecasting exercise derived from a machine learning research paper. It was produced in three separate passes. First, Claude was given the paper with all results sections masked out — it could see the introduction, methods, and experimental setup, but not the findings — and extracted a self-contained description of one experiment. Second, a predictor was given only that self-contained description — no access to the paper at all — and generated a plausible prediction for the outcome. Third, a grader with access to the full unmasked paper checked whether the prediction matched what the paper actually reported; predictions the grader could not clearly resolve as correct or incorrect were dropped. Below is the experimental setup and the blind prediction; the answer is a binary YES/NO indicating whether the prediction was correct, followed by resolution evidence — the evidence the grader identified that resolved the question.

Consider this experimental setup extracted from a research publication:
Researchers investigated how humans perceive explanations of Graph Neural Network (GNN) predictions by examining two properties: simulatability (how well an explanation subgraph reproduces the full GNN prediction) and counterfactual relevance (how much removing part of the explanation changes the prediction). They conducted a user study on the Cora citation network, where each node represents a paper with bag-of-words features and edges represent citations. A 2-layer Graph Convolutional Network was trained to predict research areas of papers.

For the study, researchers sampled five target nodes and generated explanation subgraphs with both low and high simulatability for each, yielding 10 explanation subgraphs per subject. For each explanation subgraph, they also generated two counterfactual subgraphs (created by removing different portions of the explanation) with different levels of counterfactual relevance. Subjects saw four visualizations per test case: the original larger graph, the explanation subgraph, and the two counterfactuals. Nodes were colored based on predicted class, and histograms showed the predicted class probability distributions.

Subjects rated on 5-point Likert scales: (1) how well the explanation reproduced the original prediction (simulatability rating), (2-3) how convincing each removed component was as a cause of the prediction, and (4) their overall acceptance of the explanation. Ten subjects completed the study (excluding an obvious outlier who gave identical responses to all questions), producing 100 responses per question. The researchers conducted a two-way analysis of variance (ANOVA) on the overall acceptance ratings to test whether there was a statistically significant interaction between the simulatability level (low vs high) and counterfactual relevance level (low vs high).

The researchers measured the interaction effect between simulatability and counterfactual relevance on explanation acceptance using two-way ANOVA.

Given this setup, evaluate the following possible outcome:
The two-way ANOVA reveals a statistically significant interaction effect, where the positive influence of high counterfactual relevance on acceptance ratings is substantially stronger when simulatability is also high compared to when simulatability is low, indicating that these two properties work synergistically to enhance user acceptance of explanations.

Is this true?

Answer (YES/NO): YES